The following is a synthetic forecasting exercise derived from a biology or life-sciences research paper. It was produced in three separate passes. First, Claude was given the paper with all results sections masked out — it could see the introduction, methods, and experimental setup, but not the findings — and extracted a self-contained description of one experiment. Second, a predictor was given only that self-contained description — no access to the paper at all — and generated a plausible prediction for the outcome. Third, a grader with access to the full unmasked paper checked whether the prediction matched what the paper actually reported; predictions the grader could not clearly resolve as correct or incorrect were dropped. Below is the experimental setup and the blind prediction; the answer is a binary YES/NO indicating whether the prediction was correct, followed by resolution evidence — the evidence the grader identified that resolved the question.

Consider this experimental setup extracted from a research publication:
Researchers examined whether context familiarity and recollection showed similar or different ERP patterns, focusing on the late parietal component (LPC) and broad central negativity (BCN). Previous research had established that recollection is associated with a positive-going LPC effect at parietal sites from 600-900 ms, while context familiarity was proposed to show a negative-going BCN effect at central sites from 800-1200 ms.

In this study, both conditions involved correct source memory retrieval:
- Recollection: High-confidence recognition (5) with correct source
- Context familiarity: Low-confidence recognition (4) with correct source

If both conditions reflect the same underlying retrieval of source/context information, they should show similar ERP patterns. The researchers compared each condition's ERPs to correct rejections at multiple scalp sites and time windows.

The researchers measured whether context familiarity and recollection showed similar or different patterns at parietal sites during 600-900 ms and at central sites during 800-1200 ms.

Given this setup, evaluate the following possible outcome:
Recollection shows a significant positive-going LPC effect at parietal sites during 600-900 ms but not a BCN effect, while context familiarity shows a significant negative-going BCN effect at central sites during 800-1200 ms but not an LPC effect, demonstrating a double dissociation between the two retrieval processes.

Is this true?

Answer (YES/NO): YES